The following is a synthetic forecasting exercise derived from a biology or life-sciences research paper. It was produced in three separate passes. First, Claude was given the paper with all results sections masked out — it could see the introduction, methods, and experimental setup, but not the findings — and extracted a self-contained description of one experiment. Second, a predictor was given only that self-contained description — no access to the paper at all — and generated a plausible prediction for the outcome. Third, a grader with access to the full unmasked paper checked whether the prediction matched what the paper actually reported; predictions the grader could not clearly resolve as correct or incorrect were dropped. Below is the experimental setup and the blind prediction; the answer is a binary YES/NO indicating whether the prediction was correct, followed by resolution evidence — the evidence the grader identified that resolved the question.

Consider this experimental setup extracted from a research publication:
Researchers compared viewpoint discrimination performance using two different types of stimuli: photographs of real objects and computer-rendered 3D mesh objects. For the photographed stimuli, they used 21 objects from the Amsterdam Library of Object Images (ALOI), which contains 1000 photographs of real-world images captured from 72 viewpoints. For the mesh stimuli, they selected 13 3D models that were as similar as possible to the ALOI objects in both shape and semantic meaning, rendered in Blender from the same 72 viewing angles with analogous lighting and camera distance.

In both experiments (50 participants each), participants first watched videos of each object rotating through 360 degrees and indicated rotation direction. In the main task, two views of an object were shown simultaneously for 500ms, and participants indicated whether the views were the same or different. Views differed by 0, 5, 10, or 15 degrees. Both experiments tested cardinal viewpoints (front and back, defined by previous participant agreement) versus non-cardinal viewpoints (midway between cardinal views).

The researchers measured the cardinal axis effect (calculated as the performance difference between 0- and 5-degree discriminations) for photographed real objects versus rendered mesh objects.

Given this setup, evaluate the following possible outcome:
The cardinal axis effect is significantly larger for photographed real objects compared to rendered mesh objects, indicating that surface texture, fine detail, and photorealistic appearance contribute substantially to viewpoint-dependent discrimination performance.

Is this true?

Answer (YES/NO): NO